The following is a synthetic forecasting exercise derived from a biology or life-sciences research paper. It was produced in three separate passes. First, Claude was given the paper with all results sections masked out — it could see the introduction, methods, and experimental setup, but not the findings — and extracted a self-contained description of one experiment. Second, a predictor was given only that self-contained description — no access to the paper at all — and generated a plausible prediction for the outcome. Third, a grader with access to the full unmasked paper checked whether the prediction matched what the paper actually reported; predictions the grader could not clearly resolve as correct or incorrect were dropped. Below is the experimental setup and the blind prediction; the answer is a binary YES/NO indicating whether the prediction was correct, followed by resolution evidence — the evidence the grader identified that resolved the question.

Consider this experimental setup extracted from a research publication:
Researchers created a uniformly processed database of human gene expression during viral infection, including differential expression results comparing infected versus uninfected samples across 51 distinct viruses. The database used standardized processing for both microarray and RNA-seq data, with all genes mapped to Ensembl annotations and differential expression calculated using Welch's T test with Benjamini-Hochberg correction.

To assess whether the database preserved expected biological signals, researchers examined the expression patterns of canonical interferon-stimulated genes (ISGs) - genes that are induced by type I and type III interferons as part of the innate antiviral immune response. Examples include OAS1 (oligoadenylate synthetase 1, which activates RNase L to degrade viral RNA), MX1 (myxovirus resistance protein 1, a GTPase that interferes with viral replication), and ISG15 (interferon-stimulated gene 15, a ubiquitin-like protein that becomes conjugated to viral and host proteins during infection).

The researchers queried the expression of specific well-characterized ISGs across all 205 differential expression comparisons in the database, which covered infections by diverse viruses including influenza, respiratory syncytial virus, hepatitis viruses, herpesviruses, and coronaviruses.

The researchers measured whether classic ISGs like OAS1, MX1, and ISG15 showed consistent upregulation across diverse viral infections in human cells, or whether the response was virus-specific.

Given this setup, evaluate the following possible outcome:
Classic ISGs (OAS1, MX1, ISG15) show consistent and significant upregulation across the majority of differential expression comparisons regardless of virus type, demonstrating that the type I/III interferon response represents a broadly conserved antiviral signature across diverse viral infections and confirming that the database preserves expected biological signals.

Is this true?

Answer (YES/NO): YES